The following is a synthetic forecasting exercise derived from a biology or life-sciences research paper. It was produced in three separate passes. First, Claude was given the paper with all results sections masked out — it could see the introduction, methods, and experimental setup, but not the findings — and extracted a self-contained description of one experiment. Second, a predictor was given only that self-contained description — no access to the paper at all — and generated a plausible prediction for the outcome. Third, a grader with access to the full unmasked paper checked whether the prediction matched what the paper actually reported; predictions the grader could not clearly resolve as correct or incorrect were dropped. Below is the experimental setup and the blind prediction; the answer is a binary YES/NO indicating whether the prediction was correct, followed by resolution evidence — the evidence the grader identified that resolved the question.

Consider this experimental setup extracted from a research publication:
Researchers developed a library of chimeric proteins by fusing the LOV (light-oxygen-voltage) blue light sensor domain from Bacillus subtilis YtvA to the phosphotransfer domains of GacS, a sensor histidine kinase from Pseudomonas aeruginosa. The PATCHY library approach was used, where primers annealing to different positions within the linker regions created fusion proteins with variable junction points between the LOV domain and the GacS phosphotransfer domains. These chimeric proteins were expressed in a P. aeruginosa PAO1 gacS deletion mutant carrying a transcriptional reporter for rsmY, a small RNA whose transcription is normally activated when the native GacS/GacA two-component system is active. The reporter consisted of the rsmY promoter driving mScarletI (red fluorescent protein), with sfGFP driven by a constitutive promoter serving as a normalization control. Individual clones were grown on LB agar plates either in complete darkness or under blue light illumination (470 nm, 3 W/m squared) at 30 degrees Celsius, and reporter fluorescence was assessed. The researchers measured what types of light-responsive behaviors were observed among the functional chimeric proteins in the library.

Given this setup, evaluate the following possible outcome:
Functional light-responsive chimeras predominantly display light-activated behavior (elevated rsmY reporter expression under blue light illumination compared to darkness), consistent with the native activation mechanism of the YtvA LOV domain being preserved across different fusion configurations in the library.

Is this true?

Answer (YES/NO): NO